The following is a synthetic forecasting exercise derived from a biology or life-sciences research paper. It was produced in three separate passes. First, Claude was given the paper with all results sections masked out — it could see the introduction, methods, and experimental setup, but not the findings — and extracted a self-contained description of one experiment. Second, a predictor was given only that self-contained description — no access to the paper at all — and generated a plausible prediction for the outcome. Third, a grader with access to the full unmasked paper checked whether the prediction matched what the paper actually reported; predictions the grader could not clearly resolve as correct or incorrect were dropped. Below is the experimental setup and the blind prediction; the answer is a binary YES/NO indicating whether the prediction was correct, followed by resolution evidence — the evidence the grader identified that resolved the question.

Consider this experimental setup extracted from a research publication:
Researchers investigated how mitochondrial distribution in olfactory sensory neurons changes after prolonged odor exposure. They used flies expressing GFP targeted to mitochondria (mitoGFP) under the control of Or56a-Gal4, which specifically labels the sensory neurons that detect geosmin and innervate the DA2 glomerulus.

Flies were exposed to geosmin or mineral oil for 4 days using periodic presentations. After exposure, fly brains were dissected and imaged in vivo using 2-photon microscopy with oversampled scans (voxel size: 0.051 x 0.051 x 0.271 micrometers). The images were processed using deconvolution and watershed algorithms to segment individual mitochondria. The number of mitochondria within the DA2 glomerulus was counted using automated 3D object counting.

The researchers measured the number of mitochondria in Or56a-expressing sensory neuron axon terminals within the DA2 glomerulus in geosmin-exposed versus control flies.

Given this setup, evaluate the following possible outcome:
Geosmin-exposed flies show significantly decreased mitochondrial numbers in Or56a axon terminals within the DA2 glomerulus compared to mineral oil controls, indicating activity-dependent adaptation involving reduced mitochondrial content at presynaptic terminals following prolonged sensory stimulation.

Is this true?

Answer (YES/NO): NO